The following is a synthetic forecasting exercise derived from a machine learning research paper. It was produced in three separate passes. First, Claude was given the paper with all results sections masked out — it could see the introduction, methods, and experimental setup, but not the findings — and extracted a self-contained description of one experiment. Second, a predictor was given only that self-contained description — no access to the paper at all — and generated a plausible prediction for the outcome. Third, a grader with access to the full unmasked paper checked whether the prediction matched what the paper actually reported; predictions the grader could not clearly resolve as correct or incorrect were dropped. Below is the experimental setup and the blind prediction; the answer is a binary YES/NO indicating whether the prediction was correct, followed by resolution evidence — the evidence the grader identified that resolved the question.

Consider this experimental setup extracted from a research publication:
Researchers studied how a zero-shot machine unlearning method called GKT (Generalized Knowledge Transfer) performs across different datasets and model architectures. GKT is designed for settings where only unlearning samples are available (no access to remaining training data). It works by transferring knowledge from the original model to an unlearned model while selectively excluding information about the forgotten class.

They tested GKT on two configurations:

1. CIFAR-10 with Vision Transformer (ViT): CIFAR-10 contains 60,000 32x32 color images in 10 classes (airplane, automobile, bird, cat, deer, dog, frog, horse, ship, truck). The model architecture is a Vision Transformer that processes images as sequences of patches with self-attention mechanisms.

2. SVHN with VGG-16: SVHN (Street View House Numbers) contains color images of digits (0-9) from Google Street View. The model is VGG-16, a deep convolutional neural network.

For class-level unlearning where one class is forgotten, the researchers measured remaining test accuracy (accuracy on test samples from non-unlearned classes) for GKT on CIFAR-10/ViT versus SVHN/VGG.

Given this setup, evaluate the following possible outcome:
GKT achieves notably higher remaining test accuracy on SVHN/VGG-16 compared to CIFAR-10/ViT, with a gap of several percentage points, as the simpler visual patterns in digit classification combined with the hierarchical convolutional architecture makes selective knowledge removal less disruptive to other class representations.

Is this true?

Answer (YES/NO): NO